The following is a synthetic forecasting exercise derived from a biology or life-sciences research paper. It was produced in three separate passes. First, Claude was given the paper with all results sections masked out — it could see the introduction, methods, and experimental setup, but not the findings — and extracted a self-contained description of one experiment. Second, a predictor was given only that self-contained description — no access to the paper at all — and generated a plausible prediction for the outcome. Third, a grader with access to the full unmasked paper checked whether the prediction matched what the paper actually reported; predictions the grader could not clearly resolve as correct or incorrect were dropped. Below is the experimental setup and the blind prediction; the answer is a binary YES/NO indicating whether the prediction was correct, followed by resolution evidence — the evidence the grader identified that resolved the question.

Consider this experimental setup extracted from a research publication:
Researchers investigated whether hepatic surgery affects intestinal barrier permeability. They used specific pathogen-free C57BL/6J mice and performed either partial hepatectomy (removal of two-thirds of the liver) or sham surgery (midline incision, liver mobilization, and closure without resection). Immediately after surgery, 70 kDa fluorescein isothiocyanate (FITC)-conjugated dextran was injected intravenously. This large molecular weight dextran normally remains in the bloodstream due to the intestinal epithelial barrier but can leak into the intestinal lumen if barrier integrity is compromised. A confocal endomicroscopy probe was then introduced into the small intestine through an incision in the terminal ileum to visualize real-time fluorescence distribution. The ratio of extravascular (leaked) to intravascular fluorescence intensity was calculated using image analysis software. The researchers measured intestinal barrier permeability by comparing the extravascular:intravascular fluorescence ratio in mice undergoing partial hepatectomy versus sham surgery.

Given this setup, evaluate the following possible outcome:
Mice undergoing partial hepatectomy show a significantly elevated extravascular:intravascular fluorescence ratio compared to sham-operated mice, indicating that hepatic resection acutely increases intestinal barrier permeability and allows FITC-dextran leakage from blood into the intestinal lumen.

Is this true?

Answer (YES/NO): YES